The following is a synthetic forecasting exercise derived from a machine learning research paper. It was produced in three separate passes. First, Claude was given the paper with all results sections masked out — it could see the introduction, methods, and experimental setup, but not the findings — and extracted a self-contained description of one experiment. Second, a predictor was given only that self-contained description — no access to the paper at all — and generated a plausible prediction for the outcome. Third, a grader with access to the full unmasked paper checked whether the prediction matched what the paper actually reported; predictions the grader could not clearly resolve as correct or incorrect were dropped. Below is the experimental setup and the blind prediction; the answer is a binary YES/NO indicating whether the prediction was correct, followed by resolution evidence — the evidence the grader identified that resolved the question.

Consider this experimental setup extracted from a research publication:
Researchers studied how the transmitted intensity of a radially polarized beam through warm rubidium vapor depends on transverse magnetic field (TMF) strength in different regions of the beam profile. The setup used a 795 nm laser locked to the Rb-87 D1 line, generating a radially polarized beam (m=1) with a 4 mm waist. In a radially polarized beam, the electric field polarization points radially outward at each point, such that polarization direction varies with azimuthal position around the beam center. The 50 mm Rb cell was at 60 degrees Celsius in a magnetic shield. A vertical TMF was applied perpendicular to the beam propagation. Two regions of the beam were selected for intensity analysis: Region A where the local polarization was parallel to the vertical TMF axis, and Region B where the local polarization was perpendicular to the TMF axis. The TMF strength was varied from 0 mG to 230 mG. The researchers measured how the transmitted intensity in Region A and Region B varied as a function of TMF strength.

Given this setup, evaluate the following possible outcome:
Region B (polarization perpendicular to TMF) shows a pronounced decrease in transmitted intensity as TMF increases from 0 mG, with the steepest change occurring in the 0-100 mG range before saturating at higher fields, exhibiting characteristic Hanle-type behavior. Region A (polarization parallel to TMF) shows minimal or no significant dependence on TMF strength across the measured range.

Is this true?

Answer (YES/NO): YES